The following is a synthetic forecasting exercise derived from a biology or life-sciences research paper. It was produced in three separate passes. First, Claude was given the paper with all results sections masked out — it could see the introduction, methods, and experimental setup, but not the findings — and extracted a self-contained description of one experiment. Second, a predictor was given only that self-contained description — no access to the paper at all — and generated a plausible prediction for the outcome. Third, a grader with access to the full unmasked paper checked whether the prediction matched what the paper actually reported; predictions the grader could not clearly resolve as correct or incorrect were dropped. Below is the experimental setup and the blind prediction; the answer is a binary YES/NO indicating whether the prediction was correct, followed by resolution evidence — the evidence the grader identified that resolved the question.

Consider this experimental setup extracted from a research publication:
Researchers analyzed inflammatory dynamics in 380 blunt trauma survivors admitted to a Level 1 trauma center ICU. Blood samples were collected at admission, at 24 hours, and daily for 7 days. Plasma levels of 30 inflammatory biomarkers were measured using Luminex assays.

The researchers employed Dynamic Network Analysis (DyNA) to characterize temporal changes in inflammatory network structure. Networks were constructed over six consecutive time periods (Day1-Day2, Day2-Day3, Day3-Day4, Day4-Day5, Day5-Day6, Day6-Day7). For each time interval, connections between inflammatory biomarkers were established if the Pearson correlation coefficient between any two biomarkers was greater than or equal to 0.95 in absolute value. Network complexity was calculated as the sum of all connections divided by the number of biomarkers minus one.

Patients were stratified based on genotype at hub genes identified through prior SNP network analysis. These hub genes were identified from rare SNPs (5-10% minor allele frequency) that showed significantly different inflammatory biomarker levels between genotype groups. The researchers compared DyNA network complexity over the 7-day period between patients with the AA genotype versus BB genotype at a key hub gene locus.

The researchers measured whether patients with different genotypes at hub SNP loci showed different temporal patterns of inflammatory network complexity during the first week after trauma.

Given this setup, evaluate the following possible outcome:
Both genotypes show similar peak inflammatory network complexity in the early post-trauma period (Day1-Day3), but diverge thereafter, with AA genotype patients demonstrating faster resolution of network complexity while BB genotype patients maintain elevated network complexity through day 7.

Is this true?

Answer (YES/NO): NO